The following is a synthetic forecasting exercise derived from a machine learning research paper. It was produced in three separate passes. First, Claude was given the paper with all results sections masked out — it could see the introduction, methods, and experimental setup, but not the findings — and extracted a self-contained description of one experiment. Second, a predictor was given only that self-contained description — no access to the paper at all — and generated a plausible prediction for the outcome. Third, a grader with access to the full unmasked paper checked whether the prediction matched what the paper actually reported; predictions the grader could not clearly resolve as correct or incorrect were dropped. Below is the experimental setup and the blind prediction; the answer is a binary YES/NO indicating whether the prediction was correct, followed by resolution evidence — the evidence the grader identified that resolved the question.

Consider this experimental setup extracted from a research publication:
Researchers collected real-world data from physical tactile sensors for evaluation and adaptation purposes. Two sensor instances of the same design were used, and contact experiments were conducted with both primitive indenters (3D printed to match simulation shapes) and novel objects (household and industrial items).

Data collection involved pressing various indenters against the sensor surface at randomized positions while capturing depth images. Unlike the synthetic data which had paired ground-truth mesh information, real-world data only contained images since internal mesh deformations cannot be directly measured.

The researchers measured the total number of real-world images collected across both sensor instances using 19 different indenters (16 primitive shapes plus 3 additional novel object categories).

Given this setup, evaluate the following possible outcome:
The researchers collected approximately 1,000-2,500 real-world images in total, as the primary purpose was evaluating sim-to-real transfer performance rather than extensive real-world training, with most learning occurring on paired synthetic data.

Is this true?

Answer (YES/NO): YES